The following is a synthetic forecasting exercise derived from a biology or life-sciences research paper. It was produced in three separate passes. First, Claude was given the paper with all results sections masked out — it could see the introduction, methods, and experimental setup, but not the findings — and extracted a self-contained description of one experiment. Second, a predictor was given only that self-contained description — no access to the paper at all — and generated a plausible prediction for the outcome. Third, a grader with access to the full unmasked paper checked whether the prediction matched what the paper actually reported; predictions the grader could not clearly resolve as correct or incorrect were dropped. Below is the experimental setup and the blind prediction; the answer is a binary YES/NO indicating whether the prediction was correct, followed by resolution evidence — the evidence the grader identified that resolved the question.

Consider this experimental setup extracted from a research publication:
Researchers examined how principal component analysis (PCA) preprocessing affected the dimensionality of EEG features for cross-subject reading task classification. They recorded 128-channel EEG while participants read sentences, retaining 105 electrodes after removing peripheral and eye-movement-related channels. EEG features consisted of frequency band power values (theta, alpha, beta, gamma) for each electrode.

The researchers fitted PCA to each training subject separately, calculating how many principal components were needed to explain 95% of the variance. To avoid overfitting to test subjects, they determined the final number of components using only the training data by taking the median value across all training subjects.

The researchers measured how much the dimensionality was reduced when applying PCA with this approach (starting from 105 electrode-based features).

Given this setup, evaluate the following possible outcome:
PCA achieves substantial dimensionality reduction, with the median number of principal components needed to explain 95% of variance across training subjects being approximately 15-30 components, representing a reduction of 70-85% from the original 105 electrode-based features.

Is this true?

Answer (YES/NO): NO